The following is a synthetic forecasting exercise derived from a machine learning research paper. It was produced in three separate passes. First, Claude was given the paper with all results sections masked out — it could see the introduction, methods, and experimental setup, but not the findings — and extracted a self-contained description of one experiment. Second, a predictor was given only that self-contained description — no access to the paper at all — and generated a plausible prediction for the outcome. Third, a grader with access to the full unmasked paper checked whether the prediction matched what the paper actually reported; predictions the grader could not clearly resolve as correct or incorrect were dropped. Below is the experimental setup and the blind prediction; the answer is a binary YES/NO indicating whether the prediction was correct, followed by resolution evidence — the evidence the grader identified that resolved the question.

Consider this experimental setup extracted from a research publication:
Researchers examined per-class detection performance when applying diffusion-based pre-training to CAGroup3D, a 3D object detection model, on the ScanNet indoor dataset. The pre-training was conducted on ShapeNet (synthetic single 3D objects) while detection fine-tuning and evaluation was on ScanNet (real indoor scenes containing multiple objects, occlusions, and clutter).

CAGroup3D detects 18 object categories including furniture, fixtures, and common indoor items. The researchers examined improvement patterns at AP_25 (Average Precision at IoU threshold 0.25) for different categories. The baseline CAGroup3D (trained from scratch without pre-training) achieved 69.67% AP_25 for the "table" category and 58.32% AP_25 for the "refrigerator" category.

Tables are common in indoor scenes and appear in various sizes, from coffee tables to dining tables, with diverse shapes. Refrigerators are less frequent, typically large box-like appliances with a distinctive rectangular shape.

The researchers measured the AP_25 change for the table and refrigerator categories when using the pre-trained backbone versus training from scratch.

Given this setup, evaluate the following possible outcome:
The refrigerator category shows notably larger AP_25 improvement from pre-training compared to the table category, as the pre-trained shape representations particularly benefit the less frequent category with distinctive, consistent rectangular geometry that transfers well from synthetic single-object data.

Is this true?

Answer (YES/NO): NO